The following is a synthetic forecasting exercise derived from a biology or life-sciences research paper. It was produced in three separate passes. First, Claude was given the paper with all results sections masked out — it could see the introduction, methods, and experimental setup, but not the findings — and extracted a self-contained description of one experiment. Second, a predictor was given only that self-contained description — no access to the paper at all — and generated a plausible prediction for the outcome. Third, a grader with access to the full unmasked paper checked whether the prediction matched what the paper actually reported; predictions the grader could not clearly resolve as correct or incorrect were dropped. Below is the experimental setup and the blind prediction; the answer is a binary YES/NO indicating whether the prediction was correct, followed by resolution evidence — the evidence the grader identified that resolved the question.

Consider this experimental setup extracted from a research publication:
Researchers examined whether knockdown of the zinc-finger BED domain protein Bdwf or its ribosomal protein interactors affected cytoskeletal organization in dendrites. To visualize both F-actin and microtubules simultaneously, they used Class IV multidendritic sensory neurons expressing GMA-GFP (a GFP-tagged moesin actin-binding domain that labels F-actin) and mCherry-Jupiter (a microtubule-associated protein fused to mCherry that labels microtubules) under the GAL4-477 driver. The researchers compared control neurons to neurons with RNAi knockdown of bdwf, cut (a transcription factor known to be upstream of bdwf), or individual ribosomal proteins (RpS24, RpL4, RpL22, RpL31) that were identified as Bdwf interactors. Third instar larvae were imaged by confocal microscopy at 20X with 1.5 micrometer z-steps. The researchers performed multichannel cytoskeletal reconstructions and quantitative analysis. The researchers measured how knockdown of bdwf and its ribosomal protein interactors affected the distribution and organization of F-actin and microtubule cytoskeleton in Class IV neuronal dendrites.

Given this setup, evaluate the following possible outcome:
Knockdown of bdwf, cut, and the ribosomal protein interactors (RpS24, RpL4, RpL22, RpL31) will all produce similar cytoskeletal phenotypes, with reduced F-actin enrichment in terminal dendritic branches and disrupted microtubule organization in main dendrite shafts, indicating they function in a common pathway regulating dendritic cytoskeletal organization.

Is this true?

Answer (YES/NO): NO